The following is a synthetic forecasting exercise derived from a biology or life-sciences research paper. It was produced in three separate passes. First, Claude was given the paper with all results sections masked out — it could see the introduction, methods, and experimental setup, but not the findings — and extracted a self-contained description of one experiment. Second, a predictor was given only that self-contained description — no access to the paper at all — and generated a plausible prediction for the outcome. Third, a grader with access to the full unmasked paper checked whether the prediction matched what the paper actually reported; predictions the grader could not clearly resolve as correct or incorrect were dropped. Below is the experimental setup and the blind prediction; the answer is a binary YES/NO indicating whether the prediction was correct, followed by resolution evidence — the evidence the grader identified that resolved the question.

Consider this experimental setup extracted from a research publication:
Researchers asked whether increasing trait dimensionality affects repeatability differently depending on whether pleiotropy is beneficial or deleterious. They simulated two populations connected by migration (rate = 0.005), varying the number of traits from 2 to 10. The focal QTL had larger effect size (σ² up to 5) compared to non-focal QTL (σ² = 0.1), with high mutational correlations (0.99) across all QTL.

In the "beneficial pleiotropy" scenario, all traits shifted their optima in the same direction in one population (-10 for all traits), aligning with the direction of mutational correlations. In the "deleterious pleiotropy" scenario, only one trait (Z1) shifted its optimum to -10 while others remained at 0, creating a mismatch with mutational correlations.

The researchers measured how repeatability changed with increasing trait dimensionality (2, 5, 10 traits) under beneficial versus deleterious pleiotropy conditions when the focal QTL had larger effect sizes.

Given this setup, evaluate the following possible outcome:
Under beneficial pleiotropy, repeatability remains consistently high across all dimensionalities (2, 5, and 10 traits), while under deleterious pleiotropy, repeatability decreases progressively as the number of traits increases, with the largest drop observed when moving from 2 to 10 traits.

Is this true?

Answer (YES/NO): YES